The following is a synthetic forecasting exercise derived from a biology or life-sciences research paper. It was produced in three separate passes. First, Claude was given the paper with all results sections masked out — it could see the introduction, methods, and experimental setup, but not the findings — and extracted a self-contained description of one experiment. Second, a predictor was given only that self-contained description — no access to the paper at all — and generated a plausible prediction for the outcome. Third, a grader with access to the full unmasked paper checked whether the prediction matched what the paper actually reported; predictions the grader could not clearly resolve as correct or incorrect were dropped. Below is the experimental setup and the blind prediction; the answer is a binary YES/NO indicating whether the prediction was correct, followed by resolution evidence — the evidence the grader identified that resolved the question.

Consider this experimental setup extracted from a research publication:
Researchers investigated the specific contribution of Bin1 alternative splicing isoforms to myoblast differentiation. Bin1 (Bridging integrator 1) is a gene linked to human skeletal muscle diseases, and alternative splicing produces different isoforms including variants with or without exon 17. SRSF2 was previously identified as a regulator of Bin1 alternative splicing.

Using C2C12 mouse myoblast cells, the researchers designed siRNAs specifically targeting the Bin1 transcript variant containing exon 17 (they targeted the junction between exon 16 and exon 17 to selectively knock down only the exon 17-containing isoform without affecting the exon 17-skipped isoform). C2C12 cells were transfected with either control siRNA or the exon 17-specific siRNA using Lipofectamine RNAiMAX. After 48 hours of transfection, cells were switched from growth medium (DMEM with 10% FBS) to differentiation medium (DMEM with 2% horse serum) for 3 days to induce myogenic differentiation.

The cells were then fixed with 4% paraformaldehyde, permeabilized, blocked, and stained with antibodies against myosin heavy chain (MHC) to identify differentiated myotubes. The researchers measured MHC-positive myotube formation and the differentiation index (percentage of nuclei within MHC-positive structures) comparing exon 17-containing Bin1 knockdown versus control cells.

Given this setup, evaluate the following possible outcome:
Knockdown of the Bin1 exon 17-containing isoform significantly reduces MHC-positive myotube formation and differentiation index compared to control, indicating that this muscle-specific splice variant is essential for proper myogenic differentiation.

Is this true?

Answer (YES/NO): YES